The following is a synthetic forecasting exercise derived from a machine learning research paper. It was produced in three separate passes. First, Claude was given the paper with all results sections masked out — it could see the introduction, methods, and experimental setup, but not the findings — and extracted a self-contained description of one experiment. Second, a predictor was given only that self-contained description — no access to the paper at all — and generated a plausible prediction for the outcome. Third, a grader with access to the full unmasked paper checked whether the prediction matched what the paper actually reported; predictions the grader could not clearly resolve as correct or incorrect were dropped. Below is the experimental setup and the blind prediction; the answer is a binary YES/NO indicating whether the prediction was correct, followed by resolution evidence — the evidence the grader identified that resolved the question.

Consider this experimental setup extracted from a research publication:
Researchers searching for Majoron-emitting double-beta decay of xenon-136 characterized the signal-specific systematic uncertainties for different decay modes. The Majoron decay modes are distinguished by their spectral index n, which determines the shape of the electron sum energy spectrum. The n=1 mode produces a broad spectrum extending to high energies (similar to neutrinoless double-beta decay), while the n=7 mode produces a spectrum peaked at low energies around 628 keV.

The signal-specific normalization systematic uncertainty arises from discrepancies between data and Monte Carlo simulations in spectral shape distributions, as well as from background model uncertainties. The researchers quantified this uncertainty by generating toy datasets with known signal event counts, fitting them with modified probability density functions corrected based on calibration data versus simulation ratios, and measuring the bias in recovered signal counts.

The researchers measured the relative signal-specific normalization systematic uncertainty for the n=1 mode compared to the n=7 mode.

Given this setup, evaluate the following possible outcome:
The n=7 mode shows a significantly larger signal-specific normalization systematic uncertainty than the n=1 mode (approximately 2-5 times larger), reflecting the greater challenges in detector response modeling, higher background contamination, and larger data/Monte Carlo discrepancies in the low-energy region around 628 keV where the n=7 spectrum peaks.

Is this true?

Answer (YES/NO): NO